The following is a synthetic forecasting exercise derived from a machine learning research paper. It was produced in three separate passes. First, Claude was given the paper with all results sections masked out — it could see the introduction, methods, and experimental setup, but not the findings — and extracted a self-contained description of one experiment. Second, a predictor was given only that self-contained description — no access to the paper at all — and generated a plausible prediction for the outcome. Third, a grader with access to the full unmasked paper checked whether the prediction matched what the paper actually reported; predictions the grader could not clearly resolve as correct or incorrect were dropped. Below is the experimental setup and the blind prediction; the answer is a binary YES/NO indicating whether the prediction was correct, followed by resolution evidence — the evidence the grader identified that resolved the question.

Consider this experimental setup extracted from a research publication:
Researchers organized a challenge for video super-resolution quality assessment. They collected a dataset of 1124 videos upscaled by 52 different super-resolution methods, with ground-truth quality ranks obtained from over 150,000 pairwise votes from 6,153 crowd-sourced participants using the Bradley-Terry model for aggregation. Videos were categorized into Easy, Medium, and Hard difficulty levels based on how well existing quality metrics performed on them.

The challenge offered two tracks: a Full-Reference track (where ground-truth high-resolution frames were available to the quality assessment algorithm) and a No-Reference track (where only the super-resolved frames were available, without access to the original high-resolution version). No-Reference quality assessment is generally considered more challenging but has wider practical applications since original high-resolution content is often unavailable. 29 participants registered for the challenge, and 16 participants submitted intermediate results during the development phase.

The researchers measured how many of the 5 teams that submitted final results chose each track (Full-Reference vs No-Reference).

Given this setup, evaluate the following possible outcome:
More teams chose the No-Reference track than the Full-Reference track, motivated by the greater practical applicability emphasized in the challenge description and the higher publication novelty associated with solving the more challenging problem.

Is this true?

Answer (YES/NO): YES